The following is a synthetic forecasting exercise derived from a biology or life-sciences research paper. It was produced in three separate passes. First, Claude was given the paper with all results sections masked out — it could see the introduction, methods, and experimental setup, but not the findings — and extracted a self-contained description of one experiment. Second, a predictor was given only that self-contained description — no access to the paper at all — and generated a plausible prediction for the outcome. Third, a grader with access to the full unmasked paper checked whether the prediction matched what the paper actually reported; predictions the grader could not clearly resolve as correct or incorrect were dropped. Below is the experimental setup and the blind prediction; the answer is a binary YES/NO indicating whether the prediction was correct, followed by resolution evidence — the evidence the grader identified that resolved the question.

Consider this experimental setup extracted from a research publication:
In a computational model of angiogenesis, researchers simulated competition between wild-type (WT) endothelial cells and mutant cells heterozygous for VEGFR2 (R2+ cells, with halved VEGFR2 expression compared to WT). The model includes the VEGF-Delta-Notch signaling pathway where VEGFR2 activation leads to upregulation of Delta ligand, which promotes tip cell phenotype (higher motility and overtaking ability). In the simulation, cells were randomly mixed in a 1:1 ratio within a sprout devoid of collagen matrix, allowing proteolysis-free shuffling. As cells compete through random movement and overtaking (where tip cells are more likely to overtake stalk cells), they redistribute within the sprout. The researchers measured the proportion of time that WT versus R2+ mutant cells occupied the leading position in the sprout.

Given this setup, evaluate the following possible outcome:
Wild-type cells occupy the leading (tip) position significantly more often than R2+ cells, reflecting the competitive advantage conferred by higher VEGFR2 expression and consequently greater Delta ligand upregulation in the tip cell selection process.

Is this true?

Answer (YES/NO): YES